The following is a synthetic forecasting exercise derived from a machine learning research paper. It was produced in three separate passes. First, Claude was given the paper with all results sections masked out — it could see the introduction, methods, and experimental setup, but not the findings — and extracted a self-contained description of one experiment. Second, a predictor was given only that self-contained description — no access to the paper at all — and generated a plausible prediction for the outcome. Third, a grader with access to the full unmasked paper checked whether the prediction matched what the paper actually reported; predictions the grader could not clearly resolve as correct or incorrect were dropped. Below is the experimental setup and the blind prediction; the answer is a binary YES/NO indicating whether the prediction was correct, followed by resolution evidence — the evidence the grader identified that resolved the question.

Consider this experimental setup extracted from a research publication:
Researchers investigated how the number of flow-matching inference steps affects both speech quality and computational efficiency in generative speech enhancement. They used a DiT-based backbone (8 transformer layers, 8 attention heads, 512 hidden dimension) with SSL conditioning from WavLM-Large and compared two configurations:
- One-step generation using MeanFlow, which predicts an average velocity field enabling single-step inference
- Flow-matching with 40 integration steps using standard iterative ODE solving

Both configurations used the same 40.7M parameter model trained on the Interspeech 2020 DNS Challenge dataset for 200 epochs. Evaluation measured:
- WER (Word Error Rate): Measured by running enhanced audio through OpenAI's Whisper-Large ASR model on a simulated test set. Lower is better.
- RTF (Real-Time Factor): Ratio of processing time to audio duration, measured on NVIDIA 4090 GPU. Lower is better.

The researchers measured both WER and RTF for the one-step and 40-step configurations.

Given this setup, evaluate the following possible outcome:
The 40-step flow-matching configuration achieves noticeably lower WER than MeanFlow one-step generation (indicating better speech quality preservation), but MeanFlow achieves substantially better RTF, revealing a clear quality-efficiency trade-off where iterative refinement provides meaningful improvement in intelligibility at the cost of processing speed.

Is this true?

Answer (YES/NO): NO